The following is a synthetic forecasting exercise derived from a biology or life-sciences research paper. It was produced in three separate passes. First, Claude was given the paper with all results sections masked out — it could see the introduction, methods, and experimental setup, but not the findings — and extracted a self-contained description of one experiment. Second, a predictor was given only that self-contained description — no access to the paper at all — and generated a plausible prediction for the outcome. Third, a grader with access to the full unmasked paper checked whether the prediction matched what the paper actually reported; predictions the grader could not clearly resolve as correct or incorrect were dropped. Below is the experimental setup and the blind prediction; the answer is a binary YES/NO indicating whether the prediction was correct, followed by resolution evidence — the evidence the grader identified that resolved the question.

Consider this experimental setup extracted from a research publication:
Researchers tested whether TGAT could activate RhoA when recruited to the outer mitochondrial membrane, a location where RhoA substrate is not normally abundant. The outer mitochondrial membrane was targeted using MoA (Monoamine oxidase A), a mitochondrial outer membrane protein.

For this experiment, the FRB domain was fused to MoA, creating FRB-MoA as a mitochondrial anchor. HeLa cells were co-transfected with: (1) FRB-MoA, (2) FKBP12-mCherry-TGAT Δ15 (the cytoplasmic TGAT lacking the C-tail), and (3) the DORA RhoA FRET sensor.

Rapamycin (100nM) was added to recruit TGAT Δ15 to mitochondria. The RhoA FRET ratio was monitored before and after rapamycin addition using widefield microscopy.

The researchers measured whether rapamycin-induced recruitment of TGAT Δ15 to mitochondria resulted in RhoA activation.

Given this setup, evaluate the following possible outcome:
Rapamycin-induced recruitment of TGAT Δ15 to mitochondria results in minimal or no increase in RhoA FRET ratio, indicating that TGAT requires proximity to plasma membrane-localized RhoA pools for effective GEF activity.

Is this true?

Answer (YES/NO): NO